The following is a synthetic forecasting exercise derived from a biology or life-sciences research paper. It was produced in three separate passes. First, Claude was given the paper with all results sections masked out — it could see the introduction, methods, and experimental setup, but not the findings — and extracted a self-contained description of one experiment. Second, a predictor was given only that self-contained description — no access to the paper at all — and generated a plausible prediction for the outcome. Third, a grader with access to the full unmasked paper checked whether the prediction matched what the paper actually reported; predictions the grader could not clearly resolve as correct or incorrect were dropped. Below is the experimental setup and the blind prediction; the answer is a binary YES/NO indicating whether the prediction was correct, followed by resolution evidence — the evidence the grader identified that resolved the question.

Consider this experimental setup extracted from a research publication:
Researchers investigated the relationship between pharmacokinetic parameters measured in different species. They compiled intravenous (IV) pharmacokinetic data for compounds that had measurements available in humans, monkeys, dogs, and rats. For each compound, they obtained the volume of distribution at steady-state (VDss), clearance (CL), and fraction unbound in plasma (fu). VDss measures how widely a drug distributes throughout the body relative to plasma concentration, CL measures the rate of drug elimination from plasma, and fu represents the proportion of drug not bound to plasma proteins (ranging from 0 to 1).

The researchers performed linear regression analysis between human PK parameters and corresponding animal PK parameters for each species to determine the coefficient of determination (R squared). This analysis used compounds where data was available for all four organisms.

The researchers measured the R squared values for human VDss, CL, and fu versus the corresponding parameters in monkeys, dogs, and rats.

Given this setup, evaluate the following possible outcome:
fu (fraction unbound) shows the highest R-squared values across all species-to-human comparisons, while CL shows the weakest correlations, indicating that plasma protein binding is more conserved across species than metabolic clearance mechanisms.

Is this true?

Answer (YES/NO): NO